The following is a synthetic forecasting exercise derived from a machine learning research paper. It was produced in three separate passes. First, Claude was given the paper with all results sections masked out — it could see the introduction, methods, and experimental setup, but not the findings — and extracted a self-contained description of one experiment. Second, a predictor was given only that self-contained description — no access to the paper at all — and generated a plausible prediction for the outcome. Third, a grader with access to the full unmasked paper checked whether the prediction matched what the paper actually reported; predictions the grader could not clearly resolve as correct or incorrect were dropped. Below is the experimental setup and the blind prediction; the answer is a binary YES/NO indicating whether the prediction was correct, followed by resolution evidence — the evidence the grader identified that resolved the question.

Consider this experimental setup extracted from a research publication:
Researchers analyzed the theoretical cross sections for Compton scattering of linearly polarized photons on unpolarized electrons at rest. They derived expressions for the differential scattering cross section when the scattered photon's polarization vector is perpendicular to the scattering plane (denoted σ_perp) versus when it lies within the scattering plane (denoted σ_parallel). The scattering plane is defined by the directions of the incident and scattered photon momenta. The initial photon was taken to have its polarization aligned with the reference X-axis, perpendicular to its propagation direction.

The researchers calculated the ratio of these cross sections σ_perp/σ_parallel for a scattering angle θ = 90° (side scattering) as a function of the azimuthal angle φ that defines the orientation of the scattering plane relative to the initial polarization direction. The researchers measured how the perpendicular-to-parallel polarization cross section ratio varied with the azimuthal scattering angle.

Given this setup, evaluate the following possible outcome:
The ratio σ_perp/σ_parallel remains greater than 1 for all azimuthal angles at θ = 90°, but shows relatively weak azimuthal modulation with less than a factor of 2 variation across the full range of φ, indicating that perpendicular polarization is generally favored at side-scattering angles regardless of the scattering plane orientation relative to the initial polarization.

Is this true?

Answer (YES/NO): NO